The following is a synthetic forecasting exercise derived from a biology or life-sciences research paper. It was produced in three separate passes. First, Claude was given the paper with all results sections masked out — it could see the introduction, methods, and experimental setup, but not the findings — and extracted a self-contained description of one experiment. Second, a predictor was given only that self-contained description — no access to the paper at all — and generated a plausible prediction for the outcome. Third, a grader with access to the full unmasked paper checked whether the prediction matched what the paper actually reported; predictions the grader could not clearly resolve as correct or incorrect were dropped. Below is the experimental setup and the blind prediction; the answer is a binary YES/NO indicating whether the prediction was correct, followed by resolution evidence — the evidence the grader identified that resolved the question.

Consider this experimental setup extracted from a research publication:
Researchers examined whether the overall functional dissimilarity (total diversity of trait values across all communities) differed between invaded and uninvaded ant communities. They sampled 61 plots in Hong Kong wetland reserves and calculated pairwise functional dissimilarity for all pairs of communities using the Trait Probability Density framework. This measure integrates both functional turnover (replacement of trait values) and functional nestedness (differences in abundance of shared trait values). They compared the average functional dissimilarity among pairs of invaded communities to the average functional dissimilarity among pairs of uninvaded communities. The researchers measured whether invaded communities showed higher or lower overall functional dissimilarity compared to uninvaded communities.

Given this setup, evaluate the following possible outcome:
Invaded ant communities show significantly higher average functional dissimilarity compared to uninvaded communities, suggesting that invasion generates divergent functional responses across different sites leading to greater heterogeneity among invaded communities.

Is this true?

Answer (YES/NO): NO